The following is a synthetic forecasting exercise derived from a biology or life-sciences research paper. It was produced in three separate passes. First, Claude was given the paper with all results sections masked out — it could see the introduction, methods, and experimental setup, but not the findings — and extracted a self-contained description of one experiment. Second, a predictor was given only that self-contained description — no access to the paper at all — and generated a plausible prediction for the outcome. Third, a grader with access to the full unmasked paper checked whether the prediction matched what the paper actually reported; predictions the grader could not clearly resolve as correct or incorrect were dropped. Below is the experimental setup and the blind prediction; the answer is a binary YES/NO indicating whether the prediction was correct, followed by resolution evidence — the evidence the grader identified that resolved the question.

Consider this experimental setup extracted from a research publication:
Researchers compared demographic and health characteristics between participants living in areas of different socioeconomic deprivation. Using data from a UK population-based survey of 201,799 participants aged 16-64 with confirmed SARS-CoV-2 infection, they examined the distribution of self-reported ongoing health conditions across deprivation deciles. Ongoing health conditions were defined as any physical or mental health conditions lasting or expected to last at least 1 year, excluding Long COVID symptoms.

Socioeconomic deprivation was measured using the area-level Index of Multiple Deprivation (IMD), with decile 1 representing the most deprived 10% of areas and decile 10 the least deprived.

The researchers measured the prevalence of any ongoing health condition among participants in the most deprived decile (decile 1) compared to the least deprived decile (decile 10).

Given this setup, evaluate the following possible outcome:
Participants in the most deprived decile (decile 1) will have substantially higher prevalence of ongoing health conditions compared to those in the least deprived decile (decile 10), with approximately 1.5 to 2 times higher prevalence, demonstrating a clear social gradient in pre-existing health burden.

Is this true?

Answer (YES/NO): YES